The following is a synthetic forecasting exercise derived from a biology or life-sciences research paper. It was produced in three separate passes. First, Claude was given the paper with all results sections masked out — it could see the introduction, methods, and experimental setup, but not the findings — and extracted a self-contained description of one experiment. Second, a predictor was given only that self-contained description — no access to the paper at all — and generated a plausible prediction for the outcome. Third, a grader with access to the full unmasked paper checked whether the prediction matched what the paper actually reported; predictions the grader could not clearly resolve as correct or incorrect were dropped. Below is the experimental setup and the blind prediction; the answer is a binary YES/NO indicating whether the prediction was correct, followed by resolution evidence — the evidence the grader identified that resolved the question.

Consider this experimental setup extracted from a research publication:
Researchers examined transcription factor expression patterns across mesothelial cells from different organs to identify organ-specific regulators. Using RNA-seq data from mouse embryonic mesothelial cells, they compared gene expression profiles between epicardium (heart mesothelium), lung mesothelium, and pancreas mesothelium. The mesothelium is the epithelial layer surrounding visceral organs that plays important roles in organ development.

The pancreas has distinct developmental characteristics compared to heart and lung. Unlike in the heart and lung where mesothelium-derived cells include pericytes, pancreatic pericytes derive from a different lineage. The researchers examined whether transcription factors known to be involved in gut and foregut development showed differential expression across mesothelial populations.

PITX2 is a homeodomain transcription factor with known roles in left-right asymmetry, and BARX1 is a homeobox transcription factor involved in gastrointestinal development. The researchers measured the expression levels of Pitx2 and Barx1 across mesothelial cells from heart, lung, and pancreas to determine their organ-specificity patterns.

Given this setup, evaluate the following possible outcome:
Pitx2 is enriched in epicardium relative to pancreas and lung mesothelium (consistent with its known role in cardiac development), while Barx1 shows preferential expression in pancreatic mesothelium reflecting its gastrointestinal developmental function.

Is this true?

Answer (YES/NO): NO